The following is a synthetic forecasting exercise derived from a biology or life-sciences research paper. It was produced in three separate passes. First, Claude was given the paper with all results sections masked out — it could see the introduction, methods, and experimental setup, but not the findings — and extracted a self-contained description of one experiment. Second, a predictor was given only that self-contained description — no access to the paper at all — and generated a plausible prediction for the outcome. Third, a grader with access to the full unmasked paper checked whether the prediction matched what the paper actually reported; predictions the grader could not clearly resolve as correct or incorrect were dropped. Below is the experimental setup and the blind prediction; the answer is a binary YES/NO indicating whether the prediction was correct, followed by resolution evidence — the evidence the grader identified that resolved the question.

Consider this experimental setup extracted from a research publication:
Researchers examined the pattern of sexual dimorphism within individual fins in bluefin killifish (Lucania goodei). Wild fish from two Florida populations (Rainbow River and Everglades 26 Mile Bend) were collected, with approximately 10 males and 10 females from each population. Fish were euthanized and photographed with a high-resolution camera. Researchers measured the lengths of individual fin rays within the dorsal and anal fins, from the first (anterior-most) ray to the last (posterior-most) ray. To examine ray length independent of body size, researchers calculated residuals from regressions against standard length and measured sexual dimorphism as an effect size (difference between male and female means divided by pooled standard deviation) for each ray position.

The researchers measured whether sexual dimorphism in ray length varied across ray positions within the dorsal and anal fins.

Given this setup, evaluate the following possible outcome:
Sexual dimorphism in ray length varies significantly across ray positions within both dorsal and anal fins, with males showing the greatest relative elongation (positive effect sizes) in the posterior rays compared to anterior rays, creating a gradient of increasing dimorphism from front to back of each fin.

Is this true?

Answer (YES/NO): YES